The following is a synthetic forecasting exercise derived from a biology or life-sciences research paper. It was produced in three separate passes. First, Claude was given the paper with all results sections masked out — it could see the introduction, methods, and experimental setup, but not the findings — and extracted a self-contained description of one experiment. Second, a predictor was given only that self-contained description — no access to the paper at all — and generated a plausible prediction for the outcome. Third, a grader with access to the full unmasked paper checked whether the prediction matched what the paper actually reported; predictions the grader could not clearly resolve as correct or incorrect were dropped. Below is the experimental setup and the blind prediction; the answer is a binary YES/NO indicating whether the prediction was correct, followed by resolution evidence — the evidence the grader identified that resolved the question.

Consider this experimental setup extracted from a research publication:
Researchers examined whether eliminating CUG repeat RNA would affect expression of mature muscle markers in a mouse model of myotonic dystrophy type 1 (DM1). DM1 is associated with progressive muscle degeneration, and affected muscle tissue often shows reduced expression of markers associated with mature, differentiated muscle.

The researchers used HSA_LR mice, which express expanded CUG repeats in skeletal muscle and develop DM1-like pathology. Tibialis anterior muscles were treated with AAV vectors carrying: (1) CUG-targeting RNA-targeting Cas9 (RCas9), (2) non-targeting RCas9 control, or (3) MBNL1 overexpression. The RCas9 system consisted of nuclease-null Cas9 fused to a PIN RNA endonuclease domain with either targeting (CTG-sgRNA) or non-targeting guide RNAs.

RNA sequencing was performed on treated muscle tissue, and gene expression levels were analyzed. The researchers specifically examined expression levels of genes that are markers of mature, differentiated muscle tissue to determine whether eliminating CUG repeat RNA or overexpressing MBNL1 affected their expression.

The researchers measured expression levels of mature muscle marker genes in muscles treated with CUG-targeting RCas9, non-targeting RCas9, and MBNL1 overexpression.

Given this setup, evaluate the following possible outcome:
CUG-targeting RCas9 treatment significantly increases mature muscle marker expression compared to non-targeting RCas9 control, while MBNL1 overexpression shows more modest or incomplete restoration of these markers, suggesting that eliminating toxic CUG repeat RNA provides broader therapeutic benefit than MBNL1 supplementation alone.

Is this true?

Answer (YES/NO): NO